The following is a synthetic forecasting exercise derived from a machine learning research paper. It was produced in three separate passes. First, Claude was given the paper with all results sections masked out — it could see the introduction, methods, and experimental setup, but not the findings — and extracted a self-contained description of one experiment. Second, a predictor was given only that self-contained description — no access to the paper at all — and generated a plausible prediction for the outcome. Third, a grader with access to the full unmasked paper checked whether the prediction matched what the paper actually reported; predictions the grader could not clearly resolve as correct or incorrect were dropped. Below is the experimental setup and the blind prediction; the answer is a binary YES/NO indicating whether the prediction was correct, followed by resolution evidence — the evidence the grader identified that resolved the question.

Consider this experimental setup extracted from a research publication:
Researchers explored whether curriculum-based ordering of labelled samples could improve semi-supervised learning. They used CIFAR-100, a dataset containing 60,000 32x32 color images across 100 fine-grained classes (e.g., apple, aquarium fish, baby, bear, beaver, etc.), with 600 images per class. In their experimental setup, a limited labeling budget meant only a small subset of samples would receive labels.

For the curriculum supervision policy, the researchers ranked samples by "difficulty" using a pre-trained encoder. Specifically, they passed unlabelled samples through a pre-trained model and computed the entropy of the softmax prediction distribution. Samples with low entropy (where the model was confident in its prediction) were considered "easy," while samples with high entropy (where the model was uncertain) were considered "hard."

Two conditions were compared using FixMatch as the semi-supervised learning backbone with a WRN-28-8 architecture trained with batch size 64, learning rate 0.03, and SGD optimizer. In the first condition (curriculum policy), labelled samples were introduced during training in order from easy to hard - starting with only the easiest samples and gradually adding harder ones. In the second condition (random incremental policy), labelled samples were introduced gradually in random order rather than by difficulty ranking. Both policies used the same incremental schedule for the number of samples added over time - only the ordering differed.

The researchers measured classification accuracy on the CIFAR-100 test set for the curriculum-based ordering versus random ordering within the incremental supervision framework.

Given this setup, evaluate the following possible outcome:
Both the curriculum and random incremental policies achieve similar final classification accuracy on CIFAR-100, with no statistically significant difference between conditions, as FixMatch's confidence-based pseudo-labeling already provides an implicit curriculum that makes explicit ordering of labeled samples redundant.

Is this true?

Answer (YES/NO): NO